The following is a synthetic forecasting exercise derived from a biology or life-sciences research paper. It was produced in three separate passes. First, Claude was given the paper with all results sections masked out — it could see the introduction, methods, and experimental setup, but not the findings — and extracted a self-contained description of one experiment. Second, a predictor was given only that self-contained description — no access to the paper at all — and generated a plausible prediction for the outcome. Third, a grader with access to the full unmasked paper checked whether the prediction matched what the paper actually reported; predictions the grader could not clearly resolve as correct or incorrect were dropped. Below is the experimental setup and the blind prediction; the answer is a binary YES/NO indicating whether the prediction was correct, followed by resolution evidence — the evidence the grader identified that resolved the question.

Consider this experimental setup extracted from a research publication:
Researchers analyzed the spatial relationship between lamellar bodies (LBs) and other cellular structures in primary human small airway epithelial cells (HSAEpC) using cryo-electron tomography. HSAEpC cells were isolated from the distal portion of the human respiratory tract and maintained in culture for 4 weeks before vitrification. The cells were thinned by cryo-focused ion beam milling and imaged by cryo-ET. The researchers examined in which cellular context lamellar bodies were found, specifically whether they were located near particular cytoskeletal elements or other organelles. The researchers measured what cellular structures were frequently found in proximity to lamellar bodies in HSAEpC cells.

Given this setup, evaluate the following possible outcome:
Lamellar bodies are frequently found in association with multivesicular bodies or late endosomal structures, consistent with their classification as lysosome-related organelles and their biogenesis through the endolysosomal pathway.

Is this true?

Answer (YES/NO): NO